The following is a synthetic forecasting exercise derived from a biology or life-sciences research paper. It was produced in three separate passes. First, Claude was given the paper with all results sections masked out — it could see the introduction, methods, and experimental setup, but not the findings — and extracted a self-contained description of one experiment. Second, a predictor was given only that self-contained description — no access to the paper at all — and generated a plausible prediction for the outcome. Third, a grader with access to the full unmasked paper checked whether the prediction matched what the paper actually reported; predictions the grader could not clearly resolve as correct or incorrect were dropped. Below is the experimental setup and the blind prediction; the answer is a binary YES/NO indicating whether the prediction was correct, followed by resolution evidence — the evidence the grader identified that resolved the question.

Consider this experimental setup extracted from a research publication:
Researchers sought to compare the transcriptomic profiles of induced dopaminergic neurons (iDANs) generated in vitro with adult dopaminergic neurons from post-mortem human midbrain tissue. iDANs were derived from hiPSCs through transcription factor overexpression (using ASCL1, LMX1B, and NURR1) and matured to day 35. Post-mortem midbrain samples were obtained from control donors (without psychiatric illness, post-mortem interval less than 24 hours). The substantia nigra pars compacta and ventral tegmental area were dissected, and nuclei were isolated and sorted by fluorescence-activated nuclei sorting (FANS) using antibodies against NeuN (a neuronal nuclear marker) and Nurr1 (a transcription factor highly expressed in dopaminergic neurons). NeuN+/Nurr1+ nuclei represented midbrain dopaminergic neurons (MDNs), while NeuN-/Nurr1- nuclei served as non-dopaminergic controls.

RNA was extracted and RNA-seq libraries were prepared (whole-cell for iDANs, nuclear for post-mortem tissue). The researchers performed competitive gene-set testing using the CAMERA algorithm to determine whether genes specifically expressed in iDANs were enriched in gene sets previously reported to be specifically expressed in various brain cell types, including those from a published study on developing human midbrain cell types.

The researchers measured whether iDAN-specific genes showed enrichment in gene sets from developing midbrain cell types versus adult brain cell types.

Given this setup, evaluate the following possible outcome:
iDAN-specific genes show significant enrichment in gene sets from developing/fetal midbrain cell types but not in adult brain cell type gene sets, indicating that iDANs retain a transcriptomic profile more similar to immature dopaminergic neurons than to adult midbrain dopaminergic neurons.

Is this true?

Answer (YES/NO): NO